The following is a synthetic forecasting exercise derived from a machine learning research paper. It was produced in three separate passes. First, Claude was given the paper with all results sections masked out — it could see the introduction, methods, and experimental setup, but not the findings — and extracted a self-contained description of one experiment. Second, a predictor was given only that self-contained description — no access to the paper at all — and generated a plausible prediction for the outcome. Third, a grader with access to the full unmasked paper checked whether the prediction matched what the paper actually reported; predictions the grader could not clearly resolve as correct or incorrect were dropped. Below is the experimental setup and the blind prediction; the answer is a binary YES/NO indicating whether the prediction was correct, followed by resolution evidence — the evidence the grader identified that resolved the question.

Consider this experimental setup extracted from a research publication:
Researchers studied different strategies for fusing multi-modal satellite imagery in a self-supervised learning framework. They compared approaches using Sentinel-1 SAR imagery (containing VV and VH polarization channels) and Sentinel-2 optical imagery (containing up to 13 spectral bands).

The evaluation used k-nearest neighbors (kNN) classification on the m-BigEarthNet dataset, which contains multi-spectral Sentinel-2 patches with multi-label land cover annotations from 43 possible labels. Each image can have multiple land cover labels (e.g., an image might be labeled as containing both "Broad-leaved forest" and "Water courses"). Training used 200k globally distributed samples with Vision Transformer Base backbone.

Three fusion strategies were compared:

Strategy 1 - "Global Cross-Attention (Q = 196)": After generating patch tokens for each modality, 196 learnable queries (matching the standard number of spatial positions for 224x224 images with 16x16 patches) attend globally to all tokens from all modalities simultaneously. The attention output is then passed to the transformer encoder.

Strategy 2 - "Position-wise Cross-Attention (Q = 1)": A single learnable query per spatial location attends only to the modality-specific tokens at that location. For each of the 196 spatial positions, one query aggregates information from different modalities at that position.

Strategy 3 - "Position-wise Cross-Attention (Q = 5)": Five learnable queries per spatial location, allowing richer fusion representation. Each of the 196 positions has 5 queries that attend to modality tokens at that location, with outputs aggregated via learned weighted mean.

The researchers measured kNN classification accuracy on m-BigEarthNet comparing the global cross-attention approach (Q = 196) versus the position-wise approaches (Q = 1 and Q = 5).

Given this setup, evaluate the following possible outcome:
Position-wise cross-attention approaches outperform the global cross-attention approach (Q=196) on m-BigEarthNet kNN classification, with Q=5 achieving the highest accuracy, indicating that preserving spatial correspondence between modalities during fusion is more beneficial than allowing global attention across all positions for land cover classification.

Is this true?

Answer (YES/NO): YES